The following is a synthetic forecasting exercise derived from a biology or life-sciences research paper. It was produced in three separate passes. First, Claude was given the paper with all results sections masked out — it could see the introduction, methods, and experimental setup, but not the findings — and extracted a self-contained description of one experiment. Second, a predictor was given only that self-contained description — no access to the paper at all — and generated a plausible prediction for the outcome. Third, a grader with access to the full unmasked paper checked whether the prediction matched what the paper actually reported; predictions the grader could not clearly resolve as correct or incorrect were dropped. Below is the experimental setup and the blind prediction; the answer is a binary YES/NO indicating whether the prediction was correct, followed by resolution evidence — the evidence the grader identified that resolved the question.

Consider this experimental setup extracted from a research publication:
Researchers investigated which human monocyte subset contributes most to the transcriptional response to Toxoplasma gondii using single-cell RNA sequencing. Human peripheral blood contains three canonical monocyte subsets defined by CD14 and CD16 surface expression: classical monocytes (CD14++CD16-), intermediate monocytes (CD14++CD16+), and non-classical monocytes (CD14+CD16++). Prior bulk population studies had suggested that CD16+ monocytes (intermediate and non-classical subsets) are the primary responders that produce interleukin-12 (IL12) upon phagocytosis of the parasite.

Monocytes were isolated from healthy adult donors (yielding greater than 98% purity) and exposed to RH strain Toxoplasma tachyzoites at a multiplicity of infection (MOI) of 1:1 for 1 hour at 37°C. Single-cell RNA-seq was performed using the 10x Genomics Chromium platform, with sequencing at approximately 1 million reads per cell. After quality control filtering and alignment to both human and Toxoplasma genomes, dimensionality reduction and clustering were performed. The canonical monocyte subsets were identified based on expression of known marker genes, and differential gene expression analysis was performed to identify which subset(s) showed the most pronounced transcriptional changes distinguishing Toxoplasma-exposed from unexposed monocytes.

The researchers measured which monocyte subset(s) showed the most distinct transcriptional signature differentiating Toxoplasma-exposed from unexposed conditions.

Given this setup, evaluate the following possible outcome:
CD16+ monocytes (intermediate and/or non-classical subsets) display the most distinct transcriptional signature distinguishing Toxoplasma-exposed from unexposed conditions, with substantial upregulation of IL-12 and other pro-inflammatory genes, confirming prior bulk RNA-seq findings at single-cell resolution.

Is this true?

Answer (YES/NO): NO